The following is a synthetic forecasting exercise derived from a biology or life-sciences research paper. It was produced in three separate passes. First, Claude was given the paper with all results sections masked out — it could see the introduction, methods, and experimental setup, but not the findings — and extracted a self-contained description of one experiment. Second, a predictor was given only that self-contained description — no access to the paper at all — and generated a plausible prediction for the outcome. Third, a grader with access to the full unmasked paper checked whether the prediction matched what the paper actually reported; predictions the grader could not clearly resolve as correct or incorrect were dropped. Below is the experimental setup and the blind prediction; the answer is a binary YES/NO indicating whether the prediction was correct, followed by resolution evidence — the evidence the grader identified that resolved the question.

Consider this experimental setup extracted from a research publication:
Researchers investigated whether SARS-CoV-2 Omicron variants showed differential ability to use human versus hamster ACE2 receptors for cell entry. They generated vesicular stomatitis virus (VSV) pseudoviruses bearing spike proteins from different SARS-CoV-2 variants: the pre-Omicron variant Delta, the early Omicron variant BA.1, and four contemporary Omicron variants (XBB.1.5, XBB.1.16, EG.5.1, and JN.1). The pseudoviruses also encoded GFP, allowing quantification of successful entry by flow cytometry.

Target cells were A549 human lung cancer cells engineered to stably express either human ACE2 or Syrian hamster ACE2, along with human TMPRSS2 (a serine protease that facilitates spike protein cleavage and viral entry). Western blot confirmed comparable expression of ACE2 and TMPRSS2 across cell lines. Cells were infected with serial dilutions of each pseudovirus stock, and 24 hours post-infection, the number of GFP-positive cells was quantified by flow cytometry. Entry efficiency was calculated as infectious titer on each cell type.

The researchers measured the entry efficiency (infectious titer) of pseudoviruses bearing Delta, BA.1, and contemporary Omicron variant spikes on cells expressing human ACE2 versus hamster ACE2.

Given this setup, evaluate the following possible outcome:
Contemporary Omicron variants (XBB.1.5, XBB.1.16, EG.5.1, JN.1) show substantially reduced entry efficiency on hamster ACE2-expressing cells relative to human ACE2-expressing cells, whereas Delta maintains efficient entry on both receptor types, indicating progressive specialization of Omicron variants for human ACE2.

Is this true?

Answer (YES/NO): NO